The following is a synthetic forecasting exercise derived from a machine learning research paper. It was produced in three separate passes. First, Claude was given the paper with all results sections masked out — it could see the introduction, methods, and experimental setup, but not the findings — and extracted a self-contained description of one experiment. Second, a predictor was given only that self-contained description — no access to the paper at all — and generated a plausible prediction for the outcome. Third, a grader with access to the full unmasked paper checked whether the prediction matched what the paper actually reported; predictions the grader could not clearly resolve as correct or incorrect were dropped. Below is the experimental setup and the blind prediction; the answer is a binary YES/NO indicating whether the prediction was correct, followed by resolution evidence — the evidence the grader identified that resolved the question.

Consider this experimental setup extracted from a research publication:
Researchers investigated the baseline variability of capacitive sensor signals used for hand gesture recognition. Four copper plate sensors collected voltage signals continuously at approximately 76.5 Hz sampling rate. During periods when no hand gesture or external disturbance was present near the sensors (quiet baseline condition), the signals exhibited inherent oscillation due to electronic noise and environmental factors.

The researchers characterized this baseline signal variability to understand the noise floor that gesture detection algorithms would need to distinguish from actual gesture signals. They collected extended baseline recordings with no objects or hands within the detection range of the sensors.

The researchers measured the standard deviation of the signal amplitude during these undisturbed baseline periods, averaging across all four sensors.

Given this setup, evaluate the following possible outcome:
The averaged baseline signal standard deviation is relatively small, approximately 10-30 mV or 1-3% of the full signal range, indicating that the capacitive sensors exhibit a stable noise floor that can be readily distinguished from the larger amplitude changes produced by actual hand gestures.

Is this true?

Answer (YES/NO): NO